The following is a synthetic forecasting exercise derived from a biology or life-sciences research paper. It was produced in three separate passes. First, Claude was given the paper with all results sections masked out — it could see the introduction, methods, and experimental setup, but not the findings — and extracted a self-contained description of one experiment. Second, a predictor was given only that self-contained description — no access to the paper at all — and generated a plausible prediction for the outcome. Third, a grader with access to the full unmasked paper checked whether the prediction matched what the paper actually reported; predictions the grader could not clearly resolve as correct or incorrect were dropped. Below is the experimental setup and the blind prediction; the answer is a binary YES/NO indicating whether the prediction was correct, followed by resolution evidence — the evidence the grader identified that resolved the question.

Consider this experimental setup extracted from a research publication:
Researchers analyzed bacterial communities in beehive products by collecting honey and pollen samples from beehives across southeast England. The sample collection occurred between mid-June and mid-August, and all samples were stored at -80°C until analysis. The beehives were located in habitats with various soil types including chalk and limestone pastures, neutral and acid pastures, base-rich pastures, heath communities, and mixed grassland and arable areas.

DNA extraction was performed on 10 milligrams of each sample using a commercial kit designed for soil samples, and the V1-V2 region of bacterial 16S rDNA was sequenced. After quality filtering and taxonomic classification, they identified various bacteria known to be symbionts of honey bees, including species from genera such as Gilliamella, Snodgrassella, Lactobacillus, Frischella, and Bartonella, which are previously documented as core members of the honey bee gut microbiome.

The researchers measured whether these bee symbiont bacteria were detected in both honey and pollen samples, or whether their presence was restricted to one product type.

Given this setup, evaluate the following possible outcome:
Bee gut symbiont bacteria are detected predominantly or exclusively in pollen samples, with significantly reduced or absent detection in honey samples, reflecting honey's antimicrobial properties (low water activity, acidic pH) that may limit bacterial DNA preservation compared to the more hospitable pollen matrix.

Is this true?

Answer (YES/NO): NO